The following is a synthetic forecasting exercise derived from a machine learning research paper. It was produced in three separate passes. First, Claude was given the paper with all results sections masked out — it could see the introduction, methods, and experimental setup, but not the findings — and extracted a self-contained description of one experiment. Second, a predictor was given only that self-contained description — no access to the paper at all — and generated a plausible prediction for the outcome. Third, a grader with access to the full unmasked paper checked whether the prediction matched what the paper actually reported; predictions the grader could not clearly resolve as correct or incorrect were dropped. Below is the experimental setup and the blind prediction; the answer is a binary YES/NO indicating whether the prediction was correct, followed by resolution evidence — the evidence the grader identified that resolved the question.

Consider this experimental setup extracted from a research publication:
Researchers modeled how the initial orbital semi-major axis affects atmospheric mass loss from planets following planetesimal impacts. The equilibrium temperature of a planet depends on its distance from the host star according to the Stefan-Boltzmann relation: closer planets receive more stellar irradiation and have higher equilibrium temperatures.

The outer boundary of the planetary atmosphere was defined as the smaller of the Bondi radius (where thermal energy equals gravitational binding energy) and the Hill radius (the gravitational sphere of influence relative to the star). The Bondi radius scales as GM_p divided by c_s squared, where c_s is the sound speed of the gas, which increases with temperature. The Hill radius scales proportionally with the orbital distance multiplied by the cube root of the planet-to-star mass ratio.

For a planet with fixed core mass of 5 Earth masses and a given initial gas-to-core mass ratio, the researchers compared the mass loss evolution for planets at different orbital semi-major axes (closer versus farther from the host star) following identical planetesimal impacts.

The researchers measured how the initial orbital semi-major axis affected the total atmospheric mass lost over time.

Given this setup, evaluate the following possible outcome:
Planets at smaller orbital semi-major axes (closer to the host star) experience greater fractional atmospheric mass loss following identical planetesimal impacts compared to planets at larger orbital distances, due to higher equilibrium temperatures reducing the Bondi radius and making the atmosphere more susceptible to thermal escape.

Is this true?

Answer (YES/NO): YES